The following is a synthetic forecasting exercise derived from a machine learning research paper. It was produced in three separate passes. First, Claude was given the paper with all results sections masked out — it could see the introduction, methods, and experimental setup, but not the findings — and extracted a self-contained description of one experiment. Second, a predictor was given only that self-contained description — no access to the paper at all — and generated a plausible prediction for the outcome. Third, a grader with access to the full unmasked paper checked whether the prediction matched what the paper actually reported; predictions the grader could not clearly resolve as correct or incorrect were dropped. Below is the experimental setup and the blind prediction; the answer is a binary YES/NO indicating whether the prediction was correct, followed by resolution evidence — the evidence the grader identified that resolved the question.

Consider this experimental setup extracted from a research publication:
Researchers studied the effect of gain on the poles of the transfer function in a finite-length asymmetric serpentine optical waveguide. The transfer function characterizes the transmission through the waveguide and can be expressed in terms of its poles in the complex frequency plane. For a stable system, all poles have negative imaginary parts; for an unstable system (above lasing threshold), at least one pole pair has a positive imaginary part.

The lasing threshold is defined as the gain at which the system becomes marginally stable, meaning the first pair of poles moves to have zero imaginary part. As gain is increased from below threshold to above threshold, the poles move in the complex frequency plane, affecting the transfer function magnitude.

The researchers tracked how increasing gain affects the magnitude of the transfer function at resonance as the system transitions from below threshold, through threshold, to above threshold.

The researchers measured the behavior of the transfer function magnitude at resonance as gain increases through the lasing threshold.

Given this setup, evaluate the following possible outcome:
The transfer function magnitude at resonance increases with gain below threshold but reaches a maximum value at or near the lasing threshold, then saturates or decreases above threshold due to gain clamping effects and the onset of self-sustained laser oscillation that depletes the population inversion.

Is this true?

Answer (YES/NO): NO